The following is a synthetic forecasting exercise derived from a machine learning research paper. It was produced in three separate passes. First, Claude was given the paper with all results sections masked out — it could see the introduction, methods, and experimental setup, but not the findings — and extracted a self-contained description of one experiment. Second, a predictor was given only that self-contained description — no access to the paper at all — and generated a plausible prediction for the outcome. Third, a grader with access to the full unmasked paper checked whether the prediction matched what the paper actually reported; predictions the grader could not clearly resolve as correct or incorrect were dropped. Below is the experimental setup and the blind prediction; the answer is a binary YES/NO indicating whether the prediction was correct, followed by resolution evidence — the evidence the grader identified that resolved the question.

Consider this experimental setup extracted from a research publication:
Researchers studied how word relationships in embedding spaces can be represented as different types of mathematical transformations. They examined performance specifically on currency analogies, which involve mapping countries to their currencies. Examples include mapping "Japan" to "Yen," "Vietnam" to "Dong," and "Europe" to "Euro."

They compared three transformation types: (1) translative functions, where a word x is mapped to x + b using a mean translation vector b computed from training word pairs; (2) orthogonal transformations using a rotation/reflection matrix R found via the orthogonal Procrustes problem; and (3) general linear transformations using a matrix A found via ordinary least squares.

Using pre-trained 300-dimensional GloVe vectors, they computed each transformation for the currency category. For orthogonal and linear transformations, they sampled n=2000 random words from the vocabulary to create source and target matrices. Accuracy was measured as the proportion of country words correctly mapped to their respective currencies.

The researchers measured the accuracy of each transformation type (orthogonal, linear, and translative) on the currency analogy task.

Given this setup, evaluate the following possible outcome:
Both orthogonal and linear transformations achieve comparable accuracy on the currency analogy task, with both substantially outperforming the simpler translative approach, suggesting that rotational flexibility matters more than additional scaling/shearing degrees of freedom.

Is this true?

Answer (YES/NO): NO